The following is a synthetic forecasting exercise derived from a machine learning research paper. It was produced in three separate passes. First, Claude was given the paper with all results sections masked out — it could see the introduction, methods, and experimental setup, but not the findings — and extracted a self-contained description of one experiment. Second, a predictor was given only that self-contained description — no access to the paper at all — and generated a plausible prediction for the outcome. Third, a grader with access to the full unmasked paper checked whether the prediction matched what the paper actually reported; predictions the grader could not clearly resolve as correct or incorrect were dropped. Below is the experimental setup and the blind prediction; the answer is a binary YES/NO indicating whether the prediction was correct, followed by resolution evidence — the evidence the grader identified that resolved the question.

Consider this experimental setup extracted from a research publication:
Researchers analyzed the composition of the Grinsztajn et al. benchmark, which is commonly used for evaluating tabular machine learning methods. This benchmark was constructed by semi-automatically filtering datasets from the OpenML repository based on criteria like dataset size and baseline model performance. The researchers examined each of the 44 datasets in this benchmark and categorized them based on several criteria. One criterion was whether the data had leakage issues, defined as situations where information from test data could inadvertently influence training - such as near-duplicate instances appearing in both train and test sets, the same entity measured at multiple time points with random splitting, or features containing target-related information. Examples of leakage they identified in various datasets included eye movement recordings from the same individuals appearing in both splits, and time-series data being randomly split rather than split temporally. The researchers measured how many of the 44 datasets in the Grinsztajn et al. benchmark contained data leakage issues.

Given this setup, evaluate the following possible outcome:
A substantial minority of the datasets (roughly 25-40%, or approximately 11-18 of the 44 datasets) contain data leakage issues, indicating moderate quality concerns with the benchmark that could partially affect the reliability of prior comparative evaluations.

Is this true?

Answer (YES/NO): NO